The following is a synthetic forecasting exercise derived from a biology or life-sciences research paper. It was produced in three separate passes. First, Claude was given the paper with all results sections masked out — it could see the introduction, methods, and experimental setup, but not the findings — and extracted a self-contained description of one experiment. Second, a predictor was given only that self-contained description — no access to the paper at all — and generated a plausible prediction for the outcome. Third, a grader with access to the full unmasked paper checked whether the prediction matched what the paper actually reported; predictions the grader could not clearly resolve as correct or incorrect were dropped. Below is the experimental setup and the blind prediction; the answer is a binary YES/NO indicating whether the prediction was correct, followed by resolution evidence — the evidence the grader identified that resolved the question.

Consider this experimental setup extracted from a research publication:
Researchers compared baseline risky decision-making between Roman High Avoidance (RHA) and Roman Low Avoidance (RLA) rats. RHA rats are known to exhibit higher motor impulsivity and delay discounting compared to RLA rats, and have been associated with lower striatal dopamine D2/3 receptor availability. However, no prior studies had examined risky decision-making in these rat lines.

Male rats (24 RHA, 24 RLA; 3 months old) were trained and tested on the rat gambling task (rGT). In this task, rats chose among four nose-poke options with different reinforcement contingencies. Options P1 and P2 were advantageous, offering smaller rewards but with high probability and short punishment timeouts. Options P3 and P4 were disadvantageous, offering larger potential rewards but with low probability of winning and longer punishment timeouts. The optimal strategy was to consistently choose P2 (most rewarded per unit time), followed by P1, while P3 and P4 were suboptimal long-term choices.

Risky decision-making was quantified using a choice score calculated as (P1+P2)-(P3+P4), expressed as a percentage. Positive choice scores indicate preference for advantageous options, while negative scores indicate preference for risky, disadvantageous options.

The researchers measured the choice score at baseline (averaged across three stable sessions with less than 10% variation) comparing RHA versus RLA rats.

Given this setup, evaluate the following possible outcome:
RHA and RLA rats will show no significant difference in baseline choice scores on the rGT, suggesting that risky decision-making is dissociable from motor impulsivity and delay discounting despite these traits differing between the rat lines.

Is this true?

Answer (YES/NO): NO